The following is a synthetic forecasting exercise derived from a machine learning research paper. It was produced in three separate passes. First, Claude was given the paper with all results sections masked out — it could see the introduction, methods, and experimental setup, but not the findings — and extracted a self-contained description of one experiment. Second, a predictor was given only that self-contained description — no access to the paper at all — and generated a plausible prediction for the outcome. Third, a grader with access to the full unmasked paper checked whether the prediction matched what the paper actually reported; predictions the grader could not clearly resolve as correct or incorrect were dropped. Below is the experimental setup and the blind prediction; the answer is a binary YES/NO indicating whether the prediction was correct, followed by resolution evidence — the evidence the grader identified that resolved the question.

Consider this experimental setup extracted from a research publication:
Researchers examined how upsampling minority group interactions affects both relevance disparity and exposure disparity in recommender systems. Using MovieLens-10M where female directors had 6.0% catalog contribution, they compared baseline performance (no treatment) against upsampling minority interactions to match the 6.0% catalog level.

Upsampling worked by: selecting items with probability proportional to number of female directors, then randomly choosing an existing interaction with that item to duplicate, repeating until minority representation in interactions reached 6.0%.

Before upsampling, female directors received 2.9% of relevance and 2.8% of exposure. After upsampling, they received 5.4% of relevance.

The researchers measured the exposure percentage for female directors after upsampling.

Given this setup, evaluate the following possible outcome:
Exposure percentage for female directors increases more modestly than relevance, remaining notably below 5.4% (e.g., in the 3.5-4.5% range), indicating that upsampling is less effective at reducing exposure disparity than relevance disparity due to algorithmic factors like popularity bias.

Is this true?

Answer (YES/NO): NO